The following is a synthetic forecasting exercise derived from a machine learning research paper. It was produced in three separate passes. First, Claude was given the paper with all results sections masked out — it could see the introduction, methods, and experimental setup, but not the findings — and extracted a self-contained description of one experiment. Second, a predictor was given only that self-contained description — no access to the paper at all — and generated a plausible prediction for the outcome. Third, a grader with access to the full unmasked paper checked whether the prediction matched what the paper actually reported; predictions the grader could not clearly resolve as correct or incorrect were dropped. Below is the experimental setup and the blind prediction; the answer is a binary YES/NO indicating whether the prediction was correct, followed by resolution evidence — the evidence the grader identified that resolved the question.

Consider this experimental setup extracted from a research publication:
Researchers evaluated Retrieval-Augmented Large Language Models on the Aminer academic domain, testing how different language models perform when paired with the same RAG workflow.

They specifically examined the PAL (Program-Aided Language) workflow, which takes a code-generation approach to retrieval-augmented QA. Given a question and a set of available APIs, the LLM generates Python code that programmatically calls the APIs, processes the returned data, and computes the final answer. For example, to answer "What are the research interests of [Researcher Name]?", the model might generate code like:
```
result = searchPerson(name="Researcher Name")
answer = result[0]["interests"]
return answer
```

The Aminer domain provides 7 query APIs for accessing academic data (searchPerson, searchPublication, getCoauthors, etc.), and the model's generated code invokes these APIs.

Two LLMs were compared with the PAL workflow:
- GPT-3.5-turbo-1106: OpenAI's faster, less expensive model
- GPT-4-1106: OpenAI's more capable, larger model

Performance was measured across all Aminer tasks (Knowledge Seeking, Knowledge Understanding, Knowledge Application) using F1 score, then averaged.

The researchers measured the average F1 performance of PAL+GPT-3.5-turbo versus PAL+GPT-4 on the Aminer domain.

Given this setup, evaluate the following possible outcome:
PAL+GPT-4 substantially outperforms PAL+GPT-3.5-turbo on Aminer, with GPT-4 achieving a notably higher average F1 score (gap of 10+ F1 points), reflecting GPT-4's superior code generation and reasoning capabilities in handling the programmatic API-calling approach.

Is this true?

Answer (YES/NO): NO